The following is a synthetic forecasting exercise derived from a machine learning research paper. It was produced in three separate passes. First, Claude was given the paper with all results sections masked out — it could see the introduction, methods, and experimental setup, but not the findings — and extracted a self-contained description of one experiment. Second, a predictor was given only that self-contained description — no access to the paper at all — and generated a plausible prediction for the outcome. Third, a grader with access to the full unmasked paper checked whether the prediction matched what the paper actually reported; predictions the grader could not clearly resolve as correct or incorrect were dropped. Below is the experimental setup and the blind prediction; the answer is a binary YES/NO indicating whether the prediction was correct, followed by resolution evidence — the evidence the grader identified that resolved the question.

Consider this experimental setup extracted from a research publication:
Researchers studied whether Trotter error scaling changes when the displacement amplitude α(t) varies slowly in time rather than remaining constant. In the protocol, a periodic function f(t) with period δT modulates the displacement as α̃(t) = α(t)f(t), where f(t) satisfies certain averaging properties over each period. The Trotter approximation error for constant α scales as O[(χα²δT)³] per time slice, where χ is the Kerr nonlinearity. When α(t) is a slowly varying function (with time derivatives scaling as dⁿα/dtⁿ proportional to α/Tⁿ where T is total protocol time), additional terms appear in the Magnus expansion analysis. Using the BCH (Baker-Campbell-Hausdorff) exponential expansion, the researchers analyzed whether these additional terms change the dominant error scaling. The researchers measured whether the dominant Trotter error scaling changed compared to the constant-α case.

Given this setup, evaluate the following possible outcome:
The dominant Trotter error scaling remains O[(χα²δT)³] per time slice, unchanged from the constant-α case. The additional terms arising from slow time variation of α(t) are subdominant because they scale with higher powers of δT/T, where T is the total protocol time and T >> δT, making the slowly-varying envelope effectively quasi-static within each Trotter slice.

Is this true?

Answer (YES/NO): YES